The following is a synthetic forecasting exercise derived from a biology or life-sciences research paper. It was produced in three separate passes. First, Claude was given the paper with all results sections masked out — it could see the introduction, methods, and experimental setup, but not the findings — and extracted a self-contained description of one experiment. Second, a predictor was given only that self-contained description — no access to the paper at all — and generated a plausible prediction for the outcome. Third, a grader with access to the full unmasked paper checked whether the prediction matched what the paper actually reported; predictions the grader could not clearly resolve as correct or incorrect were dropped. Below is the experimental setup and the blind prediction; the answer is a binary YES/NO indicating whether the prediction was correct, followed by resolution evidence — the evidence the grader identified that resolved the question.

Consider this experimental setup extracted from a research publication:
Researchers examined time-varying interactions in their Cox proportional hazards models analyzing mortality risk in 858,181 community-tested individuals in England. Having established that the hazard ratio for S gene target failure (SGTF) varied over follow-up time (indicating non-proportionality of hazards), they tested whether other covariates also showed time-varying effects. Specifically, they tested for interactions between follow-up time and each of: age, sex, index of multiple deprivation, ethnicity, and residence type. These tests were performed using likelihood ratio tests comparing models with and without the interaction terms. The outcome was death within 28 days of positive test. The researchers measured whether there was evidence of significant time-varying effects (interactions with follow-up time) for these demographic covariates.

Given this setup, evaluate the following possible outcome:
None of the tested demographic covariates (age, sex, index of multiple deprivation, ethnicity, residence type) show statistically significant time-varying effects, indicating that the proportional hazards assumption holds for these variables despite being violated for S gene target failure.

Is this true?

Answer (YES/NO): YES